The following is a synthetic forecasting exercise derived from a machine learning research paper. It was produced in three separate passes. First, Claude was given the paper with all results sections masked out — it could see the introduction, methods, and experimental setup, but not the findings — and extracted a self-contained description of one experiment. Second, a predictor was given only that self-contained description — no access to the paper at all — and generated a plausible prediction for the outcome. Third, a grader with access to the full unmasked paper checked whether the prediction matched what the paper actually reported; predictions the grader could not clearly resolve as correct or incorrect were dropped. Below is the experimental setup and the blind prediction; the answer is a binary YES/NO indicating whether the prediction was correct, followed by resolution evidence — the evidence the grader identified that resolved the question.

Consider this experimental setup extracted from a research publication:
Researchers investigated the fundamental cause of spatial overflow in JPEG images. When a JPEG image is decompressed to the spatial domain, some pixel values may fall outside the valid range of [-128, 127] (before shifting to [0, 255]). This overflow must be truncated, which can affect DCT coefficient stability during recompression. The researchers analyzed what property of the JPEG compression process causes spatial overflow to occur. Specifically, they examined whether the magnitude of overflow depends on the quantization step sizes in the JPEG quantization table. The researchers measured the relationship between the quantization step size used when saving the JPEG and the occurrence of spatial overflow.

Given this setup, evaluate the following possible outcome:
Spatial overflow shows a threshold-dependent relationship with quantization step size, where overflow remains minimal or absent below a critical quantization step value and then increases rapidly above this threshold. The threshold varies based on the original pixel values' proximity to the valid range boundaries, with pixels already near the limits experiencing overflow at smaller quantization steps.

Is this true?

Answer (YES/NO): NO